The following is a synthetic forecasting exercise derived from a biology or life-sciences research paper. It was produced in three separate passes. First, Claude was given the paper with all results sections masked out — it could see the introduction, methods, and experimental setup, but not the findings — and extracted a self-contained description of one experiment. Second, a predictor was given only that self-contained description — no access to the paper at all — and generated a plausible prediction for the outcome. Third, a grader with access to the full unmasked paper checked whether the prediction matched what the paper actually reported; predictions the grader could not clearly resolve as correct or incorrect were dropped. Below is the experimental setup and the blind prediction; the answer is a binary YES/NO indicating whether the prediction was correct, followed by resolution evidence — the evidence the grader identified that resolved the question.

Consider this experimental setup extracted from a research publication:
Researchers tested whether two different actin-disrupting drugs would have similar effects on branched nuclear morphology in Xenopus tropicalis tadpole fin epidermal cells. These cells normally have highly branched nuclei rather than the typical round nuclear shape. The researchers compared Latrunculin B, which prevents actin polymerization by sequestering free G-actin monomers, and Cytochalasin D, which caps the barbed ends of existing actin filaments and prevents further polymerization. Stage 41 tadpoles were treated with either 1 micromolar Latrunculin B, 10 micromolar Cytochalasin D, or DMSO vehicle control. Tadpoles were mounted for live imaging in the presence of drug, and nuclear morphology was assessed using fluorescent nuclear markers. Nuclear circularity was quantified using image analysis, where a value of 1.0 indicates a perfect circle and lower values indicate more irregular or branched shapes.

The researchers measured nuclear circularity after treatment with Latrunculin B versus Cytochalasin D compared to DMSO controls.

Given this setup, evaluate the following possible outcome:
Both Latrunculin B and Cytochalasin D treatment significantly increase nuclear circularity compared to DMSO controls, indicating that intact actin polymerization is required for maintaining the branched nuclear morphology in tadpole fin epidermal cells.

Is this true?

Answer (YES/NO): YES